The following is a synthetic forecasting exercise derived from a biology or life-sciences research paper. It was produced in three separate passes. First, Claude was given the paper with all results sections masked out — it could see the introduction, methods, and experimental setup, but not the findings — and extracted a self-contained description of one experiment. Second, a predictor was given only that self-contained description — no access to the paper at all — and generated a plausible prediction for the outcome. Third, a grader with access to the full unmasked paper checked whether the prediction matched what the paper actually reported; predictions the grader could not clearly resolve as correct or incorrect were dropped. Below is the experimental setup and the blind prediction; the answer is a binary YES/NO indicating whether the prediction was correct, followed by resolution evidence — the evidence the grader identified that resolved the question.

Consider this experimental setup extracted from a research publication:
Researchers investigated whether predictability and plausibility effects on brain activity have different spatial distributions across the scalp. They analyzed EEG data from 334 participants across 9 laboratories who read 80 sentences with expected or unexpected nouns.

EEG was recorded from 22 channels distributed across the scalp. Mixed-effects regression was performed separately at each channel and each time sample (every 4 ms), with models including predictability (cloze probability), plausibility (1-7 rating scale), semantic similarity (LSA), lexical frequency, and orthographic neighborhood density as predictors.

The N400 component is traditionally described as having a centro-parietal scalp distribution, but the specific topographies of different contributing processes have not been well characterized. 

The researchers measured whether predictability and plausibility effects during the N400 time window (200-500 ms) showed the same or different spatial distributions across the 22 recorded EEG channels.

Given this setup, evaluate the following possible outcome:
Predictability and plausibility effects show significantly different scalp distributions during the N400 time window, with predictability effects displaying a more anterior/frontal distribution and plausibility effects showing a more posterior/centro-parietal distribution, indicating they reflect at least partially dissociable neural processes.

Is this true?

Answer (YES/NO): NO